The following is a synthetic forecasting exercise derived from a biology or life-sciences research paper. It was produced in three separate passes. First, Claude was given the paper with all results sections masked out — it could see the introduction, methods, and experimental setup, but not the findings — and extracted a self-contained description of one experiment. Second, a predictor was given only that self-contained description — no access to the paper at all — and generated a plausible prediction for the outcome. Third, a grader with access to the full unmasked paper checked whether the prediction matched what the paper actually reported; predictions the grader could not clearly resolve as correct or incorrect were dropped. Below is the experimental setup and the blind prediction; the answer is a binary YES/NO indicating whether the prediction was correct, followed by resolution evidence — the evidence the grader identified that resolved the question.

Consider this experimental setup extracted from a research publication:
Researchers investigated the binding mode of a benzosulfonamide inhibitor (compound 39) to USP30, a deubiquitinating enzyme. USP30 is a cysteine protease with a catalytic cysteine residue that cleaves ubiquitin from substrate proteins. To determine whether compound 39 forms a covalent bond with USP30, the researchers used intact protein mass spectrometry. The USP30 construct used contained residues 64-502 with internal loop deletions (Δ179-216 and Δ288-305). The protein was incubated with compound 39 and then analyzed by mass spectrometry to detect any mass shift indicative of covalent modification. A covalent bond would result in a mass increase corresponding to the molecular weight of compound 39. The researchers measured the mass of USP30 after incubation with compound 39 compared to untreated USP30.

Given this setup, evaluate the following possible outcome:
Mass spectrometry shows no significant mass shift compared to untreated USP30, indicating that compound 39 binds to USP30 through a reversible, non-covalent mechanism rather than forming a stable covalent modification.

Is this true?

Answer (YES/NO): YES